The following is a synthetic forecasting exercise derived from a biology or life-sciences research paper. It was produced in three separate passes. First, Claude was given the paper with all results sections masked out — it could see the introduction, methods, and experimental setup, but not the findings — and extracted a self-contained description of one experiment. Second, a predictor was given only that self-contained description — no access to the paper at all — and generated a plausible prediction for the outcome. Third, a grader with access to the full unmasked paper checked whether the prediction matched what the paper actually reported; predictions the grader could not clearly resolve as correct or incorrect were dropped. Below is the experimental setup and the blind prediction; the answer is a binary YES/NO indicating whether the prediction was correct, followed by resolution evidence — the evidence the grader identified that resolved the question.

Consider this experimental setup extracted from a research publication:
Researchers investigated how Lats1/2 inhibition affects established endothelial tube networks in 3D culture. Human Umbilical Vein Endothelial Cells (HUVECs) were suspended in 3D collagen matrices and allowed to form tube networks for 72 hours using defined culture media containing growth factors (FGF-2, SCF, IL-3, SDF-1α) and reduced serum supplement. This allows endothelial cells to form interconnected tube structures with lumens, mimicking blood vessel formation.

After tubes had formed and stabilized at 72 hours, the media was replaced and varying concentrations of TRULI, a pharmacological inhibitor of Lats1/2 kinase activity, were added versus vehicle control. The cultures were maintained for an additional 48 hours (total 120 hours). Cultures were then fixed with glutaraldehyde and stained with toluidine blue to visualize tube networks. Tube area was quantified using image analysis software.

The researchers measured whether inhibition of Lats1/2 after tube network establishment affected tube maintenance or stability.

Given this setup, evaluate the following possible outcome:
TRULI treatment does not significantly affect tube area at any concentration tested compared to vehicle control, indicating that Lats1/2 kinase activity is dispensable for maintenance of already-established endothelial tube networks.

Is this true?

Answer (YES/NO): NO